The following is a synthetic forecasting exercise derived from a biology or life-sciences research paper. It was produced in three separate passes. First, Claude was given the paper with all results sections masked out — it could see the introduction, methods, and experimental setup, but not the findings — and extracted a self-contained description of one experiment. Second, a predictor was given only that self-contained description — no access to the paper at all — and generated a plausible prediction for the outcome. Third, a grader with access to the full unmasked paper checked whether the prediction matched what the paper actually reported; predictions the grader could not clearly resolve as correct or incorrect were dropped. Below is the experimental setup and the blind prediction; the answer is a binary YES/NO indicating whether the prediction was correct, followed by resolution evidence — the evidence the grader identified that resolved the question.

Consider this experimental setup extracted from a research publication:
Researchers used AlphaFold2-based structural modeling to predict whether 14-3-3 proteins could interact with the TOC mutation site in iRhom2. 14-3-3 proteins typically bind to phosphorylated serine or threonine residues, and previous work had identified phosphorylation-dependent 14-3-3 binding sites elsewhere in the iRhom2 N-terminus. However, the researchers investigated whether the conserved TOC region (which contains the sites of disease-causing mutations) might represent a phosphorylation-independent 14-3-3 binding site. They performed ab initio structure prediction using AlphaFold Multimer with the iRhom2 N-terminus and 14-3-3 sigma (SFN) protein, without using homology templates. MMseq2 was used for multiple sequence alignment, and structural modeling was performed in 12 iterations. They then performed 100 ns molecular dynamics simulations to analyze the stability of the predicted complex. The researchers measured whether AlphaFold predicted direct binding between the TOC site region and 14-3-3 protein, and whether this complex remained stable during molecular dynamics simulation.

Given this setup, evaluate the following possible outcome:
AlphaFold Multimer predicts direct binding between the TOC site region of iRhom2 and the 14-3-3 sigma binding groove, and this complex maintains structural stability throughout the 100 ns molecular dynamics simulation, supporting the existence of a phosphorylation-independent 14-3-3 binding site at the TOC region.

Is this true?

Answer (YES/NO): YES